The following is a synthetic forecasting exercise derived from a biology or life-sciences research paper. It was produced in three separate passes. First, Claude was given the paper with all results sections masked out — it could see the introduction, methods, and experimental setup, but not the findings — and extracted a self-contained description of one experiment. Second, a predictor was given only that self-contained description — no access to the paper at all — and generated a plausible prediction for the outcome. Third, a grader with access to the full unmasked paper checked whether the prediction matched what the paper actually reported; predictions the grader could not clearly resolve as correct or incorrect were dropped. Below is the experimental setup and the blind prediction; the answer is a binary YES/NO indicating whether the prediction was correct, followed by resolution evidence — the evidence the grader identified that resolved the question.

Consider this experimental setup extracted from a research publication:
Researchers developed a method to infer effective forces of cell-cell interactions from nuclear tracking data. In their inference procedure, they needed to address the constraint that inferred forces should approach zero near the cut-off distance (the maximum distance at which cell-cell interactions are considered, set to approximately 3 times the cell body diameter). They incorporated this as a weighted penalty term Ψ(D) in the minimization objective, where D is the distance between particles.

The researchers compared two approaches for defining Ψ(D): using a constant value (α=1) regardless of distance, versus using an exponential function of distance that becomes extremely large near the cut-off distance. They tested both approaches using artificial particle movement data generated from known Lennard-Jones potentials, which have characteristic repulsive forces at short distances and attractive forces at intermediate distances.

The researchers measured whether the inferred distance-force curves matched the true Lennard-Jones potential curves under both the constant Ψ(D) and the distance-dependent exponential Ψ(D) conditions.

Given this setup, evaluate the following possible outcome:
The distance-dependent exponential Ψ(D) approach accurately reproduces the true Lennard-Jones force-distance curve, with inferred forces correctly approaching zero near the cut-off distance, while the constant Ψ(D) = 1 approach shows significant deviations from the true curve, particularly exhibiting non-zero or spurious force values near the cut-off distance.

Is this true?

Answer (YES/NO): YES